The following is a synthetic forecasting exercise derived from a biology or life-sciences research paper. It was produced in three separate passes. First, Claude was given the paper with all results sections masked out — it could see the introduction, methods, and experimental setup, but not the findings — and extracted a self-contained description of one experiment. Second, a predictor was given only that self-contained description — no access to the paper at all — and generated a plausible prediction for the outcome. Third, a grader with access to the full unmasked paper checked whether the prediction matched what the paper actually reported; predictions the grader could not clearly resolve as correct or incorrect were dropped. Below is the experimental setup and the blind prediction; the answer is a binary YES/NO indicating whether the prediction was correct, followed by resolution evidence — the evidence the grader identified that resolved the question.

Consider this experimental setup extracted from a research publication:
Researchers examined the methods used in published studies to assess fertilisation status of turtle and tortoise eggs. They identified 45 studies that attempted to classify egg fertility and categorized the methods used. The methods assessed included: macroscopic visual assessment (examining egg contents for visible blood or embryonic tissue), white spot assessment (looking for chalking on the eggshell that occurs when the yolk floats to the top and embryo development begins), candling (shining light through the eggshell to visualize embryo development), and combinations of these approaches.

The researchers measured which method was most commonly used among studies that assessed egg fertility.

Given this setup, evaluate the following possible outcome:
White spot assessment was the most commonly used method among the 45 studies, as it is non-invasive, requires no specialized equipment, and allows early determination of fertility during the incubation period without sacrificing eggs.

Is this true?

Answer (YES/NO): NO